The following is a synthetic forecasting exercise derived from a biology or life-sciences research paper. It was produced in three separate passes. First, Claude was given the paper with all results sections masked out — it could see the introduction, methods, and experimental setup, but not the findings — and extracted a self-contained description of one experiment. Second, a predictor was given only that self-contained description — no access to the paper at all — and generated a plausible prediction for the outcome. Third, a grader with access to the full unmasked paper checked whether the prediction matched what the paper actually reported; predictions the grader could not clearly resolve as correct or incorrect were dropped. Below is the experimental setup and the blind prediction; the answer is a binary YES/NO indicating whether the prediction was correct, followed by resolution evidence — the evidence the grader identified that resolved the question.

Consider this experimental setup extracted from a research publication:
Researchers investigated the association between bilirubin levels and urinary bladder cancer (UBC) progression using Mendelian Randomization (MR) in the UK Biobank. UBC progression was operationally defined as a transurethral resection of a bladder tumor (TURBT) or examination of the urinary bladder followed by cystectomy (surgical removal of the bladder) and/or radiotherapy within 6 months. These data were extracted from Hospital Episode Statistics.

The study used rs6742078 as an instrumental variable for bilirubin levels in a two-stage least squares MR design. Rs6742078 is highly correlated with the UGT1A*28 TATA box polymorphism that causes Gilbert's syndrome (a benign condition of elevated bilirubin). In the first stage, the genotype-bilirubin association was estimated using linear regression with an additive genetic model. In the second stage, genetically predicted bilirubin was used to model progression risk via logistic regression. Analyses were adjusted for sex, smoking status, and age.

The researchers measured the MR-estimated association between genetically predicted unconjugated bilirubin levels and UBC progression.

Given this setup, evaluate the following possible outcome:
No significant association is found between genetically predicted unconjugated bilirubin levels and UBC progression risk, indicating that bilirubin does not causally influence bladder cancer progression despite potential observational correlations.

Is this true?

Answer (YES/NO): YES